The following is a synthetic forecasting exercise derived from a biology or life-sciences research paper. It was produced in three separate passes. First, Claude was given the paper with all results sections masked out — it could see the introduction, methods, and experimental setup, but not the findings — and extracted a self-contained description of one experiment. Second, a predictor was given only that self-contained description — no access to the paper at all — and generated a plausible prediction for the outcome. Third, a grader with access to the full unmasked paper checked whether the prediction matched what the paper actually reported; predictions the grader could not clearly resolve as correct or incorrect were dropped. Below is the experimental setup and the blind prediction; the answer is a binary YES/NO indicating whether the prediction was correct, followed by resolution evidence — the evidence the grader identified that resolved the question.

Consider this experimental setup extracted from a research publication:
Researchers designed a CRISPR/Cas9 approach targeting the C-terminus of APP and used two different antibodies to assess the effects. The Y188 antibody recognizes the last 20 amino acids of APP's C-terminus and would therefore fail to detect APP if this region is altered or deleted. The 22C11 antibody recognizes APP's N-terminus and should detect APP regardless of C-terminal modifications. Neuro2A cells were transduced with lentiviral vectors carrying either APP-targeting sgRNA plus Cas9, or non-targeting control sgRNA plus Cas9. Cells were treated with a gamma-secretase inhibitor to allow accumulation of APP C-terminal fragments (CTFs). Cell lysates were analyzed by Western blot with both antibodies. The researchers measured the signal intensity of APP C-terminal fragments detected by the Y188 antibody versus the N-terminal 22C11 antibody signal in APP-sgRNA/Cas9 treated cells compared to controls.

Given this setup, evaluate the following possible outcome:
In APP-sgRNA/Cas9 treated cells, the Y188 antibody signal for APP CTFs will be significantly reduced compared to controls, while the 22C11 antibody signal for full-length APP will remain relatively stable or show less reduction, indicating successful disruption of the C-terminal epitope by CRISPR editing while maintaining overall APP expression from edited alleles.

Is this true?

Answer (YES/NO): YES